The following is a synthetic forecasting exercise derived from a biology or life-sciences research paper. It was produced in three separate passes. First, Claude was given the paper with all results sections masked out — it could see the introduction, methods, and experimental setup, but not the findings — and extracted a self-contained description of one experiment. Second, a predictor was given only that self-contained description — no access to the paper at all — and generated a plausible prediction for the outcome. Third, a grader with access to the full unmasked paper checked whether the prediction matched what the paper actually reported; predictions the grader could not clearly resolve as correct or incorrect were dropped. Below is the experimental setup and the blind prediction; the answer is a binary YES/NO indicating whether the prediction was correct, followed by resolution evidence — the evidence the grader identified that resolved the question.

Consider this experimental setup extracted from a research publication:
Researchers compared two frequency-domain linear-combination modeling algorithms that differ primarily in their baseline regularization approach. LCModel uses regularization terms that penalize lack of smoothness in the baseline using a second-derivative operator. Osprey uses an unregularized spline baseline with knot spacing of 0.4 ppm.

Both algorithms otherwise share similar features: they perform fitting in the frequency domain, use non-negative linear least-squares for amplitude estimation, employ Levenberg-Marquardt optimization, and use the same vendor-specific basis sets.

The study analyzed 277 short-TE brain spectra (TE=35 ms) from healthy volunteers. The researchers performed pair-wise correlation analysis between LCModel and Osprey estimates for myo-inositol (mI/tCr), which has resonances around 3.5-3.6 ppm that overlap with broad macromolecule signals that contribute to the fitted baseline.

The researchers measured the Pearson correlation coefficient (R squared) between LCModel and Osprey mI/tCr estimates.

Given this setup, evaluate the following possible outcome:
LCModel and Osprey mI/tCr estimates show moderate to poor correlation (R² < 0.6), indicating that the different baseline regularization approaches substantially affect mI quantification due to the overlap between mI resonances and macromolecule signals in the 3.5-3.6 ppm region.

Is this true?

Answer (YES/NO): YES